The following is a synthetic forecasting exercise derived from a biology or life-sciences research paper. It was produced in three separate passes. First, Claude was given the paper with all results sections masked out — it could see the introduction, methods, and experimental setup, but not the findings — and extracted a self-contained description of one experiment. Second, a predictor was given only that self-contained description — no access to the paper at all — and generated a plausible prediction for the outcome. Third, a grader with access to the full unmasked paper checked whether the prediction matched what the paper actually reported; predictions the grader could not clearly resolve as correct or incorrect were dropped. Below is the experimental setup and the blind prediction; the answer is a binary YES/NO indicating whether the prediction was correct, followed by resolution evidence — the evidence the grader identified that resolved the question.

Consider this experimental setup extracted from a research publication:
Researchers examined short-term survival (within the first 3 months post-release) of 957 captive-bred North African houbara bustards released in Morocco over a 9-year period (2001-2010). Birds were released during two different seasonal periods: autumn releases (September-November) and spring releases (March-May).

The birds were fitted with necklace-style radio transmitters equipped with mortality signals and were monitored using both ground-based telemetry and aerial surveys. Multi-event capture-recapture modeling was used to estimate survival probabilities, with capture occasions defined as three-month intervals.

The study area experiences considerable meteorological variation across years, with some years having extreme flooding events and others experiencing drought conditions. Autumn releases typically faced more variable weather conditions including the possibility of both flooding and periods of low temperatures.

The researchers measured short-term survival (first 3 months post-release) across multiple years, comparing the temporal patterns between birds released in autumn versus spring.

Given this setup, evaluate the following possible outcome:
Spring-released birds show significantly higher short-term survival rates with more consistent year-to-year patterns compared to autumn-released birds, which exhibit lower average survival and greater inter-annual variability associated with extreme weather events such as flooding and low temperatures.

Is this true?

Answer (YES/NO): NO